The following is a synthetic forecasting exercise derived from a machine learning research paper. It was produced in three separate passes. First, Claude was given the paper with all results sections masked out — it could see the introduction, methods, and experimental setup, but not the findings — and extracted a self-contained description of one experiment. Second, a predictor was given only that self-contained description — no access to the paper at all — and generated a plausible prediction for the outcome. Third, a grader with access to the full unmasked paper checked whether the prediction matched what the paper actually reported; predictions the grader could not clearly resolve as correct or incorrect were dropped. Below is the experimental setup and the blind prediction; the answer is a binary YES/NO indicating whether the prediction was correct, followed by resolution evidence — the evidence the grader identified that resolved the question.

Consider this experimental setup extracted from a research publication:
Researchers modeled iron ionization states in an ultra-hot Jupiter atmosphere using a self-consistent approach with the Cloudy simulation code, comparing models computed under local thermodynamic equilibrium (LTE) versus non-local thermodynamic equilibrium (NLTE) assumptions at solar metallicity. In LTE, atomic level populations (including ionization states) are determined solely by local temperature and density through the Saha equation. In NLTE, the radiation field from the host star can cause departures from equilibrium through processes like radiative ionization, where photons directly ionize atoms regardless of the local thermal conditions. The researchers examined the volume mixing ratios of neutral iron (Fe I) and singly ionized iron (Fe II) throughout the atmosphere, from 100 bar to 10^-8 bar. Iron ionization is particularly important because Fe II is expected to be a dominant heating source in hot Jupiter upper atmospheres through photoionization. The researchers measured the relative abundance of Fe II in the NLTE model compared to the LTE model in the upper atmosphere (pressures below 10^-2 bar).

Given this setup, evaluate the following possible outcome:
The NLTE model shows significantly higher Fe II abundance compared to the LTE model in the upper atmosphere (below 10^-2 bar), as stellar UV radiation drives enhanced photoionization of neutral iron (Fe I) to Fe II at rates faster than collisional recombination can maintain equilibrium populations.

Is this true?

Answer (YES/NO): YES